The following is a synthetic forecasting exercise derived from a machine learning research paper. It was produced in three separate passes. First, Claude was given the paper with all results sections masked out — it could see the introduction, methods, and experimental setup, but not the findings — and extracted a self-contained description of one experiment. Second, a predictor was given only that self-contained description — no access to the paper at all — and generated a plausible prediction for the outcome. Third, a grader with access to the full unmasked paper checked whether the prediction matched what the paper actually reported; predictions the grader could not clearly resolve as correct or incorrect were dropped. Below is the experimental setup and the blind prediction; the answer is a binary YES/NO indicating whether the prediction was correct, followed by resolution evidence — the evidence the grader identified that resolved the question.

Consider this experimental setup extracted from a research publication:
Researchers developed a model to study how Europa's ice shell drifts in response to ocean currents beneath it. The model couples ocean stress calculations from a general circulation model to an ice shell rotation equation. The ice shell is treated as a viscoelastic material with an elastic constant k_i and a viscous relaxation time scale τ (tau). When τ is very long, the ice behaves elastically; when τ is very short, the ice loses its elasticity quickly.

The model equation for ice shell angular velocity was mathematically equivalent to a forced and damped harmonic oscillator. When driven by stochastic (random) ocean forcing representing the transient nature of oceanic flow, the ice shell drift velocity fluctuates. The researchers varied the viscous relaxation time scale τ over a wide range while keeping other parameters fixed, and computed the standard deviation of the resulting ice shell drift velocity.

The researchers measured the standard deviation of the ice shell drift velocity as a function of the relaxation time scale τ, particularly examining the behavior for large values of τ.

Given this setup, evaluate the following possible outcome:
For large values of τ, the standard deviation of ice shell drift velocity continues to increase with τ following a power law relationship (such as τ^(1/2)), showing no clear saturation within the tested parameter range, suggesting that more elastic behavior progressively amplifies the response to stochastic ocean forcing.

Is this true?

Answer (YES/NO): NO